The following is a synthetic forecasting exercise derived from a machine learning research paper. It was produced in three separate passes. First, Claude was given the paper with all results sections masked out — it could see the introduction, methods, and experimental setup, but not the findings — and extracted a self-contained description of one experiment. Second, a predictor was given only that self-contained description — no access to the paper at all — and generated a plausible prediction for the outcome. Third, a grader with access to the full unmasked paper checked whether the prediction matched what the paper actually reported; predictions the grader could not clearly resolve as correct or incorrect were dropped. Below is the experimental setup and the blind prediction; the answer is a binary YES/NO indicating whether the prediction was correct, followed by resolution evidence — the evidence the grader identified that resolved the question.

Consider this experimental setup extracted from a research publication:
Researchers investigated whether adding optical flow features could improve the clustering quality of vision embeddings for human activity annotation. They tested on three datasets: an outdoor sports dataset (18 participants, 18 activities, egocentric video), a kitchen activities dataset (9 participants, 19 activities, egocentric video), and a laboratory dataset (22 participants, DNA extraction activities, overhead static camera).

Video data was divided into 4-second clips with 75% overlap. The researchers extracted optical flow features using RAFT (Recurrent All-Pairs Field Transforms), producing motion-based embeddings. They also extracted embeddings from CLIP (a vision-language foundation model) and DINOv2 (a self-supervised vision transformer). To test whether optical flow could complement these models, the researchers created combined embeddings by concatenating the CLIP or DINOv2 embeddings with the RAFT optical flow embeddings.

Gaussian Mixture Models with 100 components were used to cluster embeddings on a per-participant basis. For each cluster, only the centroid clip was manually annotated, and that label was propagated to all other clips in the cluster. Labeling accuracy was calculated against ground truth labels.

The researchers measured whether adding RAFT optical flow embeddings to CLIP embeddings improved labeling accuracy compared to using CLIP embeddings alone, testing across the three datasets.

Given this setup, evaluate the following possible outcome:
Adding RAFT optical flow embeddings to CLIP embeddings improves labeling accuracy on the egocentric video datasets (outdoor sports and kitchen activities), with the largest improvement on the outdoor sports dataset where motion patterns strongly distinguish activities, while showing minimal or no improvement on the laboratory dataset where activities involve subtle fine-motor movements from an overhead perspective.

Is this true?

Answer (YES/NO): NO